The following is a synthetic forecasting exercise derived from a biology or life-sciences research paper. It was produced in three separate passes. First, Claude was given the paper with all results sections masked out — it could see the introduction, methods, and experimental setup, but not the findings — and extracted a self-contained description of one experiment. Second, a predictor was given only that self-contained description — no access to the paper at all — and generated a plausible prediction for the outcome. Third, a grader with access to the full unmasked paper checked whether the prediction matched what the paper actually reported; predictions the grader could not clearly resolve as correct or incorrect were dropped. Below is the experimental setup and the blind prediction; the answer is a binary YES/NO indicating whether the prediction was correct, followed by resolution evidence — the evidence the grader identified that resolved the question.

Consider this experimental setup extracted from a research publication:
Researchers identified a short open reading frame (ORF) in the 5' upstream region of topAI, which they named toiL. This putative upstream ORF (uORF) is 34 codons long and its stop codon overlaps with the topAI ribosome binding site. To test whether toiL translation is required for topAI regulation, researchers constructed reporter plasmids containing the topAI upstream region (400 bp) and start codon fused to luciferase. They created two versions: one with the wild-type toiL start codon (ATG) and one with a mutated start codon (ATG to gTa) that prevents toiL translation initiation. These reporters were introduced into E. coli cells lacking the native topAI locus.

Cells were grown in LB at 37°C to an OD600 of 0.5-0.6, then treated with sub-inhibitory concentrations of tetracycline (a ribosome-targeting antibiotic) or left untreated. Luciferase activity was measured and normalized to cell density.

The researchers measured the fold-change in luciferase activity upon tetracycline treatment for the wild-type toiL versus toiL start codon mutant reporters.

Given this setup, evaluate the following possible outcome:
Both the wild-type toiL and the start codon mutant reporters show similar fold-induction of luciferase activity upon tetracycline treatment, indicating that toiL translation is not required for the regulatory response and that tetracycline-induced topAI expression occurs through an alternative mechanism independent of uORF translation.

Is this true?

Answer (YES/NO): NO